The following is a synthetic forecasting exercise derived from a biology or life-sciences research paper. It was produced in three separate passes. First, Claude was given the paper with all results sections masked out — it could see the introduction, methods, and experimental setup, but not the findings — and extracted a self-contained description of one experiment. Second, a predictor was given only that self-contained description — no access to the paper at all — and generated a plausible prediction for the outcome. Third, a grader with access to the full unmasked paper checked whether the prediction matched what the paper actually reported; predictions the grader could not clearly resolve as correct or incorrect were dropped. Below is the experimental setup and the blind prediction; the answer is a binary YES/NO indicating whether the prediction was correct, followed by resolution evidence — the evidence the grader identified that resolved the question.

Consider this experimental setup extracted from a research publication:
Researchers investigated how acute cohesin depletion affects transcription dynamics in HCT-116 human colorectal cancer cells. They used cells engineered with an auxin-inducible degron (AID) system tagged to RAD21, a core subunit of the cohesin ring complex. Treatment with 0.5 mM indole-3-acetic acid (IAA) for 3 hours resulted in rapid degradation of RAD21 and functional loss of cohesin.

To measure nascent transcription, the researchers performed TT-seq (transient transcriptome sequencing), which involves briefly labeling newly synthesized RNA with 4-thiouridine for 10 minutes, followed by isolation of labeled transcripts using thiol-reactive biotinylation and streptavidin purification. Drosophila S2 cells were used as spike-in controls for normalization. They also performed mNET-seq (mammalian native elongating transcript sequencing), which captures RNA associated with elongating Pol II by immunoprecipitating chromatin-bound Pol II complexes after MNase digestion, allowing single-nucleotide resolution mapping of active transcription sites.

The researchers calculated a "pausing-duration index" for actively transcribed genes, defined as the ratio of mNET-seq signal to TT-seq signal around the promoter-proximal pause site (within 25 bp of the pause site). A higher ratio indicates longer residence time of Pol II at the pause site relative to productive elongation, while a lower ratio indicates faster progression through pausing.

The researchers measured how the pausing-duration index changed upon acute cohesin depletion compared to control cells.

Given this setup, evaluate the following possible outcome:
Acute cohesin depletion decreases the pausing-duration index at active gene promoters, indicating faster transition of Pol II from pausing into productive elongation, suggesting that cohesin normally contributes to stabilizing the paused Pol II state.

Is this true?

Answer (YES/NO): YES